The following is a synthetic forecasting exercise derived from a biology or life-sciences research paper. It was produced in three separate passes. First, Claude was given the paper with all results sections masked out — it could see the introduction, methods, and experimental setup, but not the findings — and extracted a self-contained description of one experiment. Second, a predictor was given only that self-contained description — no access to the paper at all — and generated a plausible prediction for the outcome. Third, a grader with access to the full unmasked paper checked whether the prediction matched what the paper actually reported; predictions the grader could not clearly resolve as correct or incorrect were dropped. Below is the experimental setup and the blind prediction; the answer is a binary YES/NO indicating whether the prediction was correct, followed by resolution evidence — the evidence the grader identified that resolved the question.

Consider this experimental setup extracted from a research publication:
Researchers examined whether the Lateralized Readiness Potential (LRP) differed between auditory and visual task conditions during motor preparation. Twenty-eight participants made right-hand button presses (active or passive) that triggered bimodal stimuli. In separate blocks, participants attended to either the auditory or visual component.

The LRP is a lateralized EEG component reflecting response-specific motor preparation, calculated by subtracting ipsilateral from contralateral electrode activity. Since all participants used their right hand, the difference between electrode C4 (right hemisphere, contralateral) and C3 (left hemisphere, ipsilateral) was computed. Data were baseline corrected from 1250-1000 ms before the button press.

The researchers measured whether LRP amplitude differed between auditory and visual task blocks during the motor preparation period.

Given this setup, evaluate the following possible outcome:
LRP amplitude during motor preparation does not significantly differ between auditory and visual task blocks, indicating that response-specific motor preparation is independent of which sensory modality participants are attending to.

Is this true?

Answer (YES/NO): YES